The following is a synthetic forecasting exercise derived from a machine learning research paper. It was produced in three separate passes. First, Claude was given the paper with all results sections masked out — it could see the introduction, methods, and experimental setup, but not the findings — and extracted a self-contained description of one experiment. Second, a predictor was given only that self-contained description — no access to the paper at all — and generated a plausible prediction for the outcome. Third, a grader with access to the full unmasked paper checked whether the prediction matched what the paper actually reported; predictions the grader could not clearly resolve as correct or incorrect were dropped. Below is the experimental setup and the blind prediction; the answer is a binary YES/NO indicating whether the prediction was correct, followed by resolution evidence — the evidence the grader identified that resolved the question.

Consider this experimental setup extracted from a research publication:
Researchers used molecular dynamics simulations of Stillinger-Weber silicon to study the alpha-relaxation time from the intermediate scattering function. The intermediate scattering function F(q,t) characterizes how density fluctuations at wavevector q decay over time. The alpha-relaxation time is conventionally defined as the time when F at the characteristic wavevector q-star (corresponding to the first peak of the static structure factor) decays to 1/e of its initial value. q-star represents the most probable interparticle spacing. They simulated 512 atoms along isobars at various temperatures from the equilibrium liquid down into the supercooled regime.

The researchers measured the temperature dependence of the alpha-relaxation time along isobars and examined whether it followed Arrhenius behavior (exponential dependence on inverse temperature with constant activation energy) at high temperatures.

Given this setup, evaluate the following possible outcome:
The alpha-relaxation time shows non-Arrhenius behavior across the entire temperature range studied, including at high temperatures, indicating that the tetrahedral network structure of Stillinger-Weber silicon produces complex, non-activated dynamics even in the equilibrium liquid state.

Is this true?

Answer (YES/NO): NO